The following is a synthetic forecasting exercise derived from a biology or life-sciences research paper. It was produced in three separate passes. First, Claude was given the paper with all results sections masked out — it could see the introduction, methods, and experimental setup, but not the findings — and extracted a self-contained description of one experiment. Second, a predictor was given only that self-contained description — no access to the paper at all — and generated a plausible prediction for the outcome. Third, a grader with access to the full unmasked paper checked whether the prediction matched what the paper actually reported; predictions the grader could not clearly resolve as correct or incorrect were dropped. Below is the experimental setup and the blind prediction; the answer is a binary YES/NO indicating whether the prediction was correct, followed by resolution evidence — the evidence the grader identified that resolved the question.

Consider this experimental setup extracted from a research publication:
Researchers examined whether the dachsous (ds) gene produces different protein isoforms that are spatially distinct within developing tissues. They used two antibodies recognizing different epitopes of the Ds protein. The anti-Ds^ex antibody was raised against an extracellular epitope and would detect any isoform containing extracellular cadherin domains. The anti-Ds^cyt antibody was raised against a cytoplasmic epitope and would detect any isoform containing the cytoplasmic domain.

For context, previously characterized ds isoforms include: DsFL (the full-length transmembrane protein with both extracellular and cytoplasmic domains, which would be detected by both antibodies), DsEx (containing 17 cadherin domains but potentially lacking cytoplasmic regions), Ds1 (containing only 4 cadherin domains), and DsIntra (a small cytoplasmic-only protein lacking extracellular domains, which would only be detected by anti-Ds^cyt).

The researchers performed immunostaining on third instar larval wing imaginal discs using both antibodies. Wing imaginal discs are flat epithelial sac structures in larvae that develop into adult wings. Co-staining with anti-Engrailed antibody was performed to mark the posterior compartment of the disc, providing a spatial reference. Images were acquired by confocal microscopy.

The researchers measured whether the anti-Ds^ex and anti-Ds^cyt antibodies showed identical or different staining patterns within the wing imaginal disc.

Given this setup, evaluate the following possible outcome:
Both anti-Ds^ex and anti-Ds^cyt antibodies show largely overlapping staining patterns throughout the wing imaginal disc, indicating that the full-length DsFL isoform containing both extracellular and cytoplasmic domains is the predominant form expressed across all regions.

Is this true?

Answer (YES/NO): YES